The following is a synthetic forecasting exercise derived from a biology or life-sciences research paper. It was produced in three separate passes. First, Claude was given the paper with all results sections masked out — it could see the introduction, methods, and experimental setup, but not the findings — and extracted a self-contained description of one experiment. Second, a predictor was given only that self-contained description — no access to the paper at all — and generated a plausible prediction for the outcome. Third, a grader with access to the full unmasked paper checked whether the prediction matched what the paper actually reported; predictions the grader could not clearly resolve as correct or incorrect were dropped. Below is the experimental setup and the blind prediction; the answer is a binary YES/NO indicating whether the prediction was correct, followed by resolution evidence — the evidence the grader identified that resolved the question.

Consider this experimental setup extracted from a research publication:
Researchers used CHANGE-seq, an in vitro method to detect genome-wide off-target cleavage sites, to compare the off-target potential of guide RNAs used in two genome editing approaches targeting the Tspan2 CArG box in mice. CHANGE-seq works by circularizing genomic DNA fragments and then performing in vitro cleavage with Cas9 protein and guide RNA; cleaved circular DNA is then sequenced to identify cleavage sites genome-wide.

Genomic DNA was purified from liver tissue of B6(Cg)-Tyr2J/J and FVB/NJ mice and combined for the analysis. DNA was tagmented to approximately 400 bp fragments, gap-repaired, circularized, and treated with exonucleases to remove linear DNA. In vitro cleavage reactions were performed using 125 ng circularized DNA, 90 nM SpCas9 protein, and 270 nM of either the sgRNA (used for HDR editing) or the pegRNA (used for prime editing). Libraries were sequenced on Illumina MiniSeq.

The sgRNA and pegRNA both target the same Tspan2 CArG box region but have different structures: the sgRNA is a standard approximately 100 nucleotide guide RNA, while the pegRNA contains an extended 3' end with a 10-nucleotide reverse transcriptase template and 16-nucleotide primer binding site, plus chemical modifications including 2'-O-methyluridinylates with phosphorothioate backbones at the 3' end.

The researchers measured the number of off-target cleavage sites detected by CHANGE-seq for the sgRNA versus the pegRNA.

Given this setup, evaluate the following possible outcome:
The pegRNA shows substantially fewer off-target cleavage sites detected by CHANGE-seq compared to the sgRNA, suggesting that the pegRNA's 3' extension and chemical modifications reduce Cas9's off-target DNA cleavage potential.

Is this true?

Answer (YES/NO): NO